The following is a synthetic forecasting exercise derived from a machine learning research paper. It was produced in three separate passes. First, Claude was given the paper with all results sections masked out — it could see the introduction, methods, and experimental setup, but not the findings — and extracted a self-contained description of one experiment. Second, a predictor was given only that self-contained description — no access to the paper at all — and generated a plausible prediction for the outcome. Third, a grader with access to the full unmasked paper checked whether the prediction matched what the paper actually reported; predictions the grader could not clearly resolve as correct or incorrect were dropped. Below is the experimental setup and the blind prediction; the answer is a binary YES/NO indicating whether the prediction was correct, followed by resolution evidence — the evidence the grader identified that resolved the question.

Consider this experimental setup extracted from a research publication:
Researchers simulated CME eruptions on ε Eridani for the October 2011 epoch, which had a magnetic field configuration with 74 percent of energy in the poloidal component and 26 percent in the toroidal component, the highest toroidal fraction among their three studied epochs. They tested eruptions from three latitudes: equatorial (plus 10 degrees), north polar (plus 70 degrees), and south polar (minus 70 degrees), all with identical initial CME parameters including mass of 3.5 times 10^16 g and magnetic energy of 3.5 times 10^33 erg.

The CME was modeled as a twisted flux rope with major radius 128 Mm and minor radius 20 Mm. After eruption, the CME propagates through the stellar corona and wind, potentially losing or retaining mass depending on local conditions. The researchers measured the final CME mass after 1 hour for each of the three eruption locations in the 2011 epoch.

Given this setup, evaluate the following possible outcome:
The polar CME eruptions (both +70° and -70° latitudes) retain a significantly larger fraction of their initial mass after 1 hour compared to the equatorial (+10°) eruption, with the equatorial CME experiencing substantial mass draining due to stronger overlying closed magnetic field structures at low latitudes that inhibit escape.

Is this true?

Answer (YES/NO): YES